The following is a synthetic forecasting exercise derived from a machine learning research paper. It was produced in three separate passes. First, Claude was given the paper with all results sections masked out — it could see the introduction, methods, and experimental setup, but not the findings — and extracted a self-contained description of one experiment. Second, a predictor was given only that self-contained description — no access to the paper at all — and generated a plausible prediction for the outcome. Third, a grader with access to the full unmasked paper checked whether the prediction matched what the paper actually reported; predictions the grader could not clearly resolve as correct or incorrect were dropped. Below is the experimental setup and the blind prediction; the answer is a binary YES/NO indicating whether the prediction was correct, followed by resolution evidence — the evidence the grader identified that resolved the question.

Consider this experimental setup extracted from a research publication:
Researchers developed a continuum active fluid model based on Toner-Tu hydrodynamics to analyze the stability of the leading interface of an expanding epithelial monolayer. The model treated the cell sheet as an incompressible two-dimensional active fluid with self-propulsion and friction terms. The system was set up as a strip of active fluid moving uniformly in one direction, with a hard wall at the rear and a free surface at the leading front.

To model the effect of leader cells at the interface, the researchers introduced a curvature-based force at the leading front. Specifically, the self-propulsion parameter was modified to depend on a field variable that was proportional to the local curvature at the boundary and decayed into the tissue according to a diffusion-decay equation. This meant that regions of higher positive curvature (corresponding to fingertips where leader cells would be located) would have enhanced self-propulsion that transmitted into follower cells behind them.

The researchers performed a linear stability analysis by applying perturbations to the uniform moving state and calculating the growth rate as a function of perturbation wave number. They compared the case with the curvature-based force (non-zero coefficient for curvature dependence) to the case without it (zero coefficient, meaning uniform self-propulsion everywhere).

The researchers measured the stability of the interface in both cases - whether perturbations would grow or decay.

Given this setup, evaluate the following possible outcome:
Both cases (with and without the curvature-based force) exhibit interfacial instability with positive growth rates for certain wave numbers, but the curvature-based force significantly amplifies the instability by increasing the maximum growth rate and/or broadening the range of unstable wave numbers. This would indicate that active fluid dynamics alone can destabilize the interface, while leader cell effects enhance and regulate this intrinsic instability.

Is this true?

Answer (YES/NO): NO